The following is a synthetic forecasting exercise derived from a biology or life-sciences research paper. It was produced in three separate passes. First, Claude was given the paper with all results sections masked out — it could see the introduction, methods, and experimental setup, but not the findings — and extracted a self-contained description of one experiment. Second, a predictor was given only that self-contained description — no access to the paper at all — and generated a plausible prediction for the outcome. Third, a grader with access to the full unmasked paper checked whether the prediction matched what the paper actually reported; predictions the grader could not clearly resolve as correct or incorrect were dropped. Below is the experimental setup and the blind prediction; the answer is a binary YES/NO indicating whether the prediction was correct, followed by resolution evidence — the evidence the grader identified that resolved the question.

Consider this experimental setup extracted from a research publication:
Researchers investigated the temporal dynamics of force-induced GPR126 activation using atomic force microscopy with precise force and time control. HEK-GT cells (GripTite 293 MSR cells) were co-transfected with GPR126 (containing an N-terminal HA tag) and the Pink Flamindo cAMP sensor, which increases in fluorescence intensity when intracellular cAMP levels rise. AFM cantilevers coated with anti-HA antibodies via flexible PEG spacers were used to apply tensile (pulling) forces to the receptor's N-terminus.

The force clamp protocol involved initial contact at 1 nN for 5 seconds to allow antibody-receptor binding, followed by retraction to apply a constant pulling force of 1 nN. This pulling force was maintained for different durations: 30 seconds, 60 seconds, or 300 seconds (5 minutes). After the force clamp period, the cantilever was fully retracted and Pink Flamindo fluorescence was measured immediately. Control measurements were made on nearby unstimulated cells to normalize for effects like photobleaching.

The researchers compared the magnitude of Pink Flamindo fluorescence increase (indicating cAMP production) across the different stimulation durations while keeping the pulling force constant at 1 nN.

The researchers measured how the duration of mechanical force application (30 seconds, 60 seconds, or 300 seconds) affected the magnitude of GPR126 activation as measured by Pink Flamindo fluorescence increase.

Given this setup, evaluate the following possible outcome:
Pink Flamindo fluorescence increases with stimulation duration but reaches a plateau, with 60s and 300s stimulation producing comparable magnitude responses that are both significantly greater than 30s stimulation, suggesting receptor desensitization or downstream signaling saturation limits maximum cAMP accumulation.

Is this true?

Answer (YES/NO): NO